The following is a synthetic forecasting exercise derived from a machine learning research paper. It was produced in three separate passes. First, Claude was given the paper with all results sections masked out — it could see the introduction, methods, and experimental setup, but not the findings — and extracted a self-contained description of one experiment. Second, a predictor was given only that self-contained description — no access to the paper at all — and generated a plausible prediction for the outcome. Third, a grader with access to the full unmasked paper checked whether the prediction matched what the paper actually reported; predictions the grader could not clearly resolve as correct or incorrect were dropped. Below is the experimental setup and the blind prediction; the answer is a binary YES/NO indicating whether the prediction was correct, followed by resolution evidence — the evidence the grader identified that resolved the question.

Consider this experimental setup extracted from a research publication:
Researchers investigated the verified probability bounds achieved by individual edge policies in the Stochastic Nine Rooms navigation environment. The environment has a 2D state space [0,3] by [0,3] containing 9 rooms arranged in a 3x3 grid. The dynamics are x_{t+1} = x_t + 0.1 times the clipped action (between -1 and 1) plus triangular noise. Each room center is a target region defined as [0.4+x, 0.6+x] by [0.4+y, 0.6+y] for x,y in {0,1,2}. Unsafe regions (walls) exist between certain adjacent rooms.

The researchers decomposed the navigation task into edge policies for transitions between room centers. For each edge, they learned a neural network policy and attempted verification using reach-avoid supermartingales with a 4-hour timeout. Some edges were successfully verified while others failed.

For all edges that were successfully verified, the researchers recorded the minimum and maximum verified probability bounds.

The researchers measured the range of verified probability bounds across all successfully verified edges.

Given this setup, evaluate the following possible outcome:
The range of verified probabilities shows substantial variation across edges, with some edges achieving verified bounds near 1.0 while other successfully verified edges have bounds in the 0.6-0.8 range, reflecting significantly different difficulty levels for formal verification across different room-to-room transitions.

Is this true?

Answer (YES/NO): NO